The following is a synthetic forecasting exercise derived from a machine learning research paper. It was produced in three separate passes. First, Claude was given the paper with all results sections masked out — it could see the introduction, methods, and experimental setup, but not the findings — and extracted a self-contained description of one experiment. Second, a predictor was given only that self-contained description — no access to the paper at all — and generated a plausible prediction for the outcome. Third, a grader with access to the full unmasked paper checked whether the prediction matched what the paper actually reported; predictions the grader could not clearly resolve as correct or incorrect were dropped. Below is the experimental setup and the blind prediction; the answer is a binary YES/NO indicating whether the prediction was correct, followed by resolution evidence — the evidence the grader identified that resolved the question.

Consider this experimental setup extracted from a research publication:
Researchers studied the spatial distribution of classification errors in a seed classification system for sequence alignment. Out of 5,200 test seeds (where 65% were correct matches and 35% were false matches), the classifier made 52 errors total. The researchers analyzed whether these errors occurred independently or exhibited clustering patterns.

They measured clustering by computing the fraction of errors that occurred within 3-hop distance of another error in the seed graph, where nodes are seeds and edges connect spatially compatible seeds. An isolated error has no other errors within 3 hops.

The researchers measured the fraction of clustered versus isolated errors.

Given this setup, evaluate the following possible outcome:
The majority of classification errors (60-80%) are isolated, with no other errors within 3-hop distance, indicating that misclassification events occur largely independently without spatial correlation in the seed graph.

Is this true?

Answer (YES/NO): NO